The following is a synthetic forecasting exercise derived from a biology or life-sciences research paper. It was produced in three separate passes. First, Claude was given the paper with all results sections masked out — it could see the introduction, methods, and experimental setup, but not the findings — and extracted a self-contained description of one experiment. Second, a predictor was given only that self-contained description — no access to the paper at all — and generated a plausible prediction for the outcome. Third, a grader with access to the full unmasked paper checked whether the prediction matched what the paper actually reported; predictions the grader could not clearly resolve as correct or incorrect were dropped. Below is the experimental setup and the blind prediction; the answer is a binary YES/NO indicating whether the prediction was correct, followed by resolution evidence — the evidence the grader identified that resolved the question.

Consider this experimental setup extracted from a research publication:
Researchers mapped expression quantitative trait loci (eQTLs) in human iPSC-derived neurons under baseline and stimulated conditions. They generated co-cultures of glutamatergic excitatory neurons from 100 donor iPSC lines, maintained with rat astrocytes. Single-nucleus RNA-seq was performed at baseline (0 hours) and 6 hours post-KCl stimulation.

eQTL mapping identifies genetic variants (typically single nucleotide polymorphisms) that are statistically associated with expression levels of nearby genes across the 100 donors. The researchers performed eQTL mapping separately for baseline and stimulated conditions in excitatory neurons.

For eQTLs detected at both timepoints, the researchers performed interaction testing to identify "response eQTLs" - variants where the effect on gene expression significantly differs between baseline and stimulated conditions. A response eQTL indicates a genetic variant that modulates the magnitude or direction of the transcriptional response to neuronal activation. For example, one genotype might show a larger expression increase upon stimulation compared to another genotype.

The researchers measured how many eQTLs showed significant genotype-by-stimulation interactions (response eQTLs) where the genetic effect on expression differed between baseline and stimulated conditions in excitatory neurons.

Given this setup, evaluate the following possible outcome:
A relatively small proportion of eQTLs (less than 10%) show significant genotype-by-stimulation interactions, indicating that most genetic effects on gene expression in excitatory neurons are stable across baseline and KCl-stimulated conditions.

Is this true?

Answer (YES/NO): NO